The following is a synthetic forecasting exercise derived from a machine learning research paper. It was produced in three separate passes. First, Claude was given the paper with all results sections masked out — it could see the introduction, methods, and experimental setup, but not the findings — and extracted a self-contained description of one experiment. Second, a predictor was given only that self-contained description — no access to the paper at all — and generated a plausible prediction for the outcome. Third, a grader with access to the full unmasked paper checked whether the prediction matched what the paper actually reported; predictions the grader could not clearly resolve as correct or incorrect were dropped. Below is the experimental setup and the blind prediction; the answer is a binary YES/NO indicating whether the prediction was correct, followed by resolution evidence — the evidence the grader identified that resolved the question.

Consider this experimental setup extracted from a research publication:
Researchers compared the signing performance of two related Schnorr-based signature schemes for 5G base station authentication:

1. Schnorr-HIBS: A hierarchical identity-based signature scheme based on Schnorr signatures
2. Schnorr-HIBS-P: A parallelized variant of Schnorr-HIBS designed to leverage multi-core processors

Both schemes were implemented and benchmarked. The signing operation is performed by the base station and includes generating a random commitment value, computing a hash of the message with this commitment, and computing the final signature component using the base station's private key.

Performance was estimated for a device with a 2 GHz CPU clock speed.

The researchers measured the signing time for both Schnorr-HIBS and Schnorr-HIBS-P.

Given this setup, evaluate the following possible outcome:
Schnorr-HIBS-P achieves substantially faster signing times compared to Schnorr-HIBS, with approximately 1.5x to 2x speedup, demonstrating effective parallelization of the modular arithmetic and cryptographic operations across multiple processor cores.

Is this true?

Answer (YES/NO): YES